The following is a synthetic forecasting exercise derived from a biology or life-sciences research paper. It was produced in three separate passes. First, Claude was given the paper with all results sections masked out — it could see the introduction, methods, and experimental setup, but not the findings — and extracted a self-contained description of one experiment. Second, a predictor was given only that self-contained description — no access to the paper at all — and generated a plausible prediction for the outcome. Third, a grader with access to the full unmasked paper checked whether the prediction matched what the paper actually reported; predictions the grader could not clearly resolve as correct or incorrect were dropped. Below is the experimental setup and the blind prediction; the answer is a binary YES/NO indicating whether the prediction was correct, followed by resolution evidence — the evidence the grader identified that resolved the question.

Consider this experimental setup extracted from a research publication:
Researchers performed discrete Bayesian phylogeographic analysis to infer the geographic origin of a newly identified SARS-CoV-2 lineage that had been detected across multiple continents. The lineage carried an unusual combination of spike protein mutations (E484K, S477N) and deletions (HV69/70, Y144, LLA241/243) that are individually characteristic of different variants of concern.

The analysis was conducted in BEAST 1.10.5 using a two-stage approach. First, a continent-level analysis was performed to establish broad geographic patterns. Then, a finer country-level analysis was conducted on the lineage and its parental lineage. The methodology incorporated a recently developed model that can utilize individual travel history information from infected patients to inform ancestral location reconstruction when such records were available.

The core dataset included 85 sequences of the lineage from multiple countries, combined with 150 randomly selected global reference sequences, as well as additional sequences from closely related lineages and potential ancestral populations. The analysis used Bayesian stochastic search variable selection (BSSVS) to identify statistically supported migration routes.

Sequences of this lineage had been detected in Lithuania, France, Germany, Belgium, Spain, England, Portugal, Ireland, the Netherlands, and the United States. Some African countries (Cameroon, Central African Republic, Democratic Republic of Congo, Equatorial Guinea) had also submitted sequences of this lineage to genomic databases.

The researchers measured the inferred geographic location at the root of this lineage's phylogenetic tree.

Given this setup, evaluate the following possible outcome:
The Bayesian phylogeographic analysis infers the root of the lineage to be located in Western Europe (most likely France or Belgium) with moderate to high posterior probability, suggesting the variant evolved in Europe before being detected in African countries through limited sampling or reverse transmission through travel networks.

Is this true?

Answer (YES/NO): NO